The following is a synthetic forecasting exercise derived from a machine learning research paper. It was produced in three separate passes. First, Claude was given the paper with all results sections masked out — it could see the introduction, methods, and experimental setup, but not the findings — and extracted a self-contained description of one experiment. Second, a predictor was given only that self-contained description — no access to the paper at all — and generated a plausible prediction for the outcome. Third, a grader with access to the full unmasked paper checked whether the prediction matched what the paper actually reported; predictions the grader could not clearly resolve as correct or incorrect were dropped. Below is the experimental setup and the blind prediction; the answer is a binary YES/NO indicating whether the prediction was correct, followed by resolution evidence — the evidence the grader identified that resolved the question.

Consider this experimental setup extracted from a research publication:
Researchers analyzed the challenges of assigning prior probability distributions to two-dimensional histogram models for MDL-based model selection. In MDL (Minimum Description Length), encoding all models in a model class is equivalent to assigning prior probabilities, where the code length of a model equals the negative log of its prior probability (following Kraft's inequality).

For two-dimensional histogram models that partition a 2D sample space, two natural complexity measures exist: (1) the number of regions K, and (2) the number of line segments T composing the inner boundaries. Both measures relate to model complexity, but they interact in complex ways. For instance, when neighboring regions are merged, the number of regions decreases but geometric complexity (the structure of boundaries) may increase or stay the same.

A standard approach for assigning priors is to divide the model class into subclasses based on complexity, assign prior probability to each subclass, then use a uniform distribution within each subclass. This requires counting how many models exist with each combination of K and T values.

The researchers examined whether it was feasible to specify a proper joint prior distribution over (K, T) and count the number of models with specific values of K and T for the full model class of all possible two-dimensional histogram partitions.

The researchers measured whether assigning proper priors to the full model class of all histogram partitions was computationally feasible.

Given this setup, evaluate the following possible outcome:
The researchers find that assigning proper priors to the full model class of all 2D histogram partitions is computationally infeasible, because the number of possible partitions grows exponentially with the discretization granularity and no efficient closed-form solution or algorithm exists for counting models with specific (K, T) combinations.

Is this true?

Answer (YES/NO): YES